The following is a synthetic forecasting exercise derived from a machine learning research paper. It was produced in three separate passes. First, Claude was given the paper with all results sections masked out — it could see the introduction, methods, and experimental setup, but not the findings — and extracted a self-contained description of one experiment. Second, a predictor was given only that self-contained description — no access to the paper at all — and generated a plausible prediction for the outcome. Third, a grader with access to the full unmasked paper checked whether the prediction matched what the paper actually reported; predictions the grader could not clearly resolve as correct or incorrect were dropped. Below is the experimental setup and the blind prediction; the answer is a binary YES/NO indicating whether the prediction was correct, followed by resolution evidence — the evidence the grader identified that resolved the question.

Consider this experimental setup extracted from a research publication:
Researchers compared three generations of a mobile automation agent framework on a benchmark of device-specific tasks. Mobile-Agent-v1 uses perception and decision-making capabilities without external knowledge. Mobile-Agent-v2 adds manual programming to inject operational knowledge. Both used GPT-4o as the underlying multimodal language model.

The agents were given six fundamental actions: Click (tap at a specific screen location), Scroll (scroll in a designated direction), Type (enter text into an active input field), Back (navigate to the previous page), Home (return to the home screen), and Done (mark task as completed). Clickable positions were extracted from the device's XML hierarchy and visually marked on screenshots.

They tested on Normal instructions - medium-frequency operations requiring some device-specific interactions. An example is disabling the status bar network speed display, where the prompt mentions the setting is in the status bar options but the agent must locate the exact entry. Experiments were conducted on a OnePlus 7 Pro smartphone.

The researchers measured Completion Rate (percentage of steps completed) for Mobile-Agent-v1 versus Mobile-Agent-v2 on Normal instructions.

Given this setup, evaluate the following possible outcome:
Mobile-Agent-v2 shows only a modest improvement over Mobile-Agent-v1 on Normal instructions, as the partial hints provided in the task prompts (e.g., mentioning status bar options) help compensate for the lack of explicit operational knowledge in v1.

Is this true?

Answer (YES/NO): YES